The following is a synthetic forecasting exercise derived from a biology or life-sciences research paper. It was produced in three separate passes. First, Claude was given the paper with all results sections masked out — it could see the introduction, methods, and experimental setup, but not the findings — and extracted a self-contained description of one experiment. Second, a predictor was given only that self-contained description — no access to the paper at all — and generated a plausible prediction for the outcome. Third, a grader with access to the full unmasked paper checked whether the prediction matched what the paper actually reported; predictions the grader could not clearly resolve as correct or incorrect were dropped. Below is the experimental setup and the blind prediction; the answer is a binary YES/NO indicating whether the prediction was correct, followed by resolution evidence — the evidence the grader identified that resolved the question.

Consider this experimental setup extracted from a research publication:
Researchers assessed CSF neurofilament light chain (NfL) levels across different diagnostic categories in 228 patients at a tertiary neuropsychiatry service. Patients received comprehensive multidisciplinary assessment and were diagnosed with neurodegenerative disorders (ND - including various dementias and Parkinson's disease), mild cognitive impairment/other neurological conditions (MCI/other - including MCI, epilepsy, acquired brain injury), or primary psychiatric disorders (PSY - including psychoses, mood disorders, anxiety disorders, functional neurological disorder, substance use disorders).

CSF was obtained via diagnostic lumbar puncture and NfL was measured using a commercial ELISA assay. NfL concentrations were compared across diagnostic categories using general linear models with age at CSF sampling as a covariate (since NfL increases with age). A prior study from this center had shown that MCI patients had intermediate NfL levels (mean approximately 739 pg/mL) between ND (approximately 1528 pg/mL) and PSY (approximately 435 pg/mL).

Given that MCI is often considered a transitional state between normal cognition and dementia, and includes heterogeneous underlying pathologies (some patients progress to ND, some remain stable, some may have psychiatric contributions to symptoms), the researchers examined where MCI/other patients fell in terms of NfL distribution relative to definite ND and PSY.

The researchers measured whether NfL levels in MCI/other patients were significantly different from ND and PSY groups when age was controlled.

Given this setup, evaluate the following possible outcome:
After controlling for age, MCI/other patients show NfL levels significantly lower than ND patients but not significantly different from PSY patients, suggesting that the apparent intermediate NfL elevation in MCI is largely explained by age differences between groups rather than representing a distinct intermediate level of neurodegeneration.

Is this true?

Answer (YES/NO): NO